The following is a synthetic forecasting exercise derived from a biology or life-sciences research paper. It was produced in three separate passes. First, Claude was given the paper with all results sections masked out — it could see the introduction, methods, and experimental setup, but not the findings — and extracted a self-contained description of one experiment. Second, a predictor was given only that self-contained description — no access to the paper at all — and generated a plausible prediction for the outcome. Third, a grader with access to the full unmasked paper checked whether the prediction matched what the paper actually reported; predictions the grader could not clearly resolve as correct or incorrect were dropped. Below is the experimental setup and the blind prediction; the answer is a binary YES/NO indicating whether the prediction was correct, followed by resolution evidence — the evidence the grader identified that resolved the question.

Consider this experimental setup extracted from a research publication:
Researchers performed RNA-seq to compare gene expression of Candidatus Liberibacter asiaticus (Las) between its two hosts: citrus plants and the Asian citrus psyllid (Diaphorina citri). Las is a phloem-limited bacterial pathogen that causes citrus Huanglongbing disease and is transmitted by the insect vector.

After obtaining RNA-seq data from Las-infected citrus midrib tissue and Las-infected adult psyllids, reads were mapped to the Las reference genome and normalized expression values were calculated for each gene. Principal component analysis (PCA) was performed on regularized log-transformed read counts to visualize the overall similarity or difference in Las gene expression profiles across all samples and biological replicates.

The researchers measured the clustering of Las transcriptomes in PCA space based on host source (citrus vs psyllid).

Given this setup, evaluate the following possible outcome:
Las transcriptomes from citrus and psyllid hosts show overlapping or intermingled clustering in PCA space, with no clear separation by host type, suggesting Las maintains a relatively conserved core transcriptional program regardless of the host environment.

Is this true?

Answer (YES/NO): NO